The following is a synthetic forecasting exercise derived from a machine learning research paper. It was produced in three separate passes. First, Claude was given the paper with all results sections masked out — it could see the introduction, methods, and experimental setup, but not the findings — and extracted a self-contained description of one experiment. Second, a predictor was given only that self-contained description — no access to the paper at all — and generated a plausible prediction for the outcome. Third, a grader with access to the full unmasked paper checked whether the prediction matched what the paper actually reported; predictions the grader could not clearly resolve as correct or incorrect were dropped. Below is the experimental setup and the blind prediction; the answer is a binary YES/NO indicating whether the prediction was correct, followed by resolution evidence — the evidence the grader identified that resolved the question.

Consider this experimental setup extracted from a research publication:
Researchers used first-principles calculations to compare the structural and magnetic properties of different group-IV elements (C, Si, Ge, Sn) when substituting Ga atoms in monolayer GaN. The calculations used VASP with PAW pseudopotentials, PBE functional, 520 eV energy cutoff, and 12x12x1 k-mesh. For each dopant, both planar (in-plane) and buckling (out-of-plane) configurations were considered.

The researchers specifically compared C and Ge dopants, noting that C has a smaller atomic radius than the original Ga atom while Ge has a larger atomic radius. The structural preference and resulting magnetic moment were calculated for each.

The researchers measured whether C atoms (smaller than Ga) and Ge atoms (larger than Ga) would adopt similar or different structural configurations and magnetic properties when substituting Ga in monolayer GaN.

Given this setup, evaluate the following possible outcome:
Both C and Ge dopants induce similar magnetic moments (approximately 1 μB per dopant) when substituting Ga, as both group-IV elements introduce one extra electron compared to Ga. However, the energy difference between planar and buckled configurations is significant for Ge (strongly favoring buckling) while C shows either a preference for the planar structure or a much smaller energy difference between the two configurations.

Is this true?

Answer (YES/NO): NO